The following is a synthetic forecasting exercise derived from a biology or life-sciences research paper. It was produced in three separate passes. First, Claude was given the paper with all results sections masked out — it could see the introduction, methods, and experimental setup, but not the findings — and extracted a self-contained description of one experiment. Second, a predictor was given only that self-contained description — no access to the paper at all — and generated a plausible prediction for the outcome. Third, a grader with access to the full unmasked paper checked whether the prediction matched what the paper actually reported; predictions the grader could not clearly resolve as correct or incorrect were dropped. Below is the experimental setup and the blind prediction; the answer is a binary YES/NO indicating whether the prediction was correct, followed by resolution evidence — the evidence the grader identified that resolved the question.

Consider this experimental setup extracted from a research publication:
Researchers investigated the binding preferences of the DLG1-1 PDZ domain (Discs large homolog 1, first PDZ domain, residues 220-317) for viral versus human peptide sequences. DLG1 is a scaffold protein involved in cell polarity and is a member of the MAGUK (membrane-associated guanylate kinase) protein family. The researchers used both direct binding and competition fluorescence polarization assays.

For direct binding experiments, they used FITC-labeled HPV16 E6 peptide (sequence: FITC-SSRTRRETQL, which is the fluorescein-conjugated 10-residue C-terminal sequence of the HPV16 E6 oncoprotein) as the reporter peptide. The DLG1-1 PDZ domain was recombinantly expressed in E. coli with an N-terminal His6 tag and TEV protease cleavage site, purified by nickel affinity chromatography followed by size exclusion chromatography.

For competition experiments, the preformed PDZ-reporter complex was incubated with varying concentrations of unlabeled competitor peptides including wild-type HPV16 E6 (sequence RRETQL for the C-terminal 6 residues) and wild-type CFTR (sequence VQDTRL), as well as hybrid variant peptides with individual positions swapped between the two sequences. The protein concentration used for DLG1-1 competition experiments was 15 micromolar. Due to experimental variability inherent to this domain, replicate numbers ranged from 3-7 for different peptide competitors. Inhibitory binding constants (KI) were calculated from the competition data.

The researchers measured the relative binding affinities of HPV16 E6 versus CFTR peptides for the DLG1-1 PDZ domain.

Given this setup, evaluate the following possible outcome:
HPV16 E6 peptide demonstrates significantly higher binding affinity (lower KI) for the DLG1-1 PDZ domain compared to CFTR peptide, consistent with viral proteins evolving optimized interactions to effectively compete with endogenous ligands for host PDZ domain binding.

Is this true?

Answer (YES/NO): YES